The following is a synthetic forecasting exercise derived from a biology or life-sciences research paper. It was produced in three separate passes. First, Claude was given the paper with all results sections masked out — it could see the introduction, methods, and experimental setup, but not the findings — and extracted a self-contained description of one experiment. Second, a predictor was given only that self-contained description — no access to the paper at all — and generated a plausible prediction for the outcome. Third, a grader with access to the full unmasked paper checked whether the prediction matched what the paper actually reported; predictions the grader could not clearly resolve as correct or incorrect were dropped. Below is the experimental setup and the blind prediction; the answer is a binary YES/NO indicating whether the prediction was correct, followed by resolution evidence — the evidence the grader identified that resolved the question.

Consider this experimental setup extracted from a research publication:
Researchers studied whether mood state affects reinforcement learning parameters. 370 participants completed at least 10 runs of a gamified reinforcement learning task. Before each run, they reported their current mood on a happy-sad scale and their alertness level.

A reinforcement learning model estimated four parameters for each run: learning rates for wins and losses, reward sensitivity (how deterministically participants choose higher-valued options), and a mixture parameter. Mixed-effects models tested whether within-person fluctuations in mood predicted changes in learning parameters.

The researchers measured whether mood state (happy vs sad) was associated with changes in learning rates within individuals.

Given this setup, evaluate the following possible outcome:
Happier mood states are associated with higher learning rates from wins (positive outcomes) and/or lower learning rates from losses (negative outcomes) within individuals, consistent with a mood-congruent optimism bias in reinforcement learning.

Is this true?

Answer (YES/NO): NO